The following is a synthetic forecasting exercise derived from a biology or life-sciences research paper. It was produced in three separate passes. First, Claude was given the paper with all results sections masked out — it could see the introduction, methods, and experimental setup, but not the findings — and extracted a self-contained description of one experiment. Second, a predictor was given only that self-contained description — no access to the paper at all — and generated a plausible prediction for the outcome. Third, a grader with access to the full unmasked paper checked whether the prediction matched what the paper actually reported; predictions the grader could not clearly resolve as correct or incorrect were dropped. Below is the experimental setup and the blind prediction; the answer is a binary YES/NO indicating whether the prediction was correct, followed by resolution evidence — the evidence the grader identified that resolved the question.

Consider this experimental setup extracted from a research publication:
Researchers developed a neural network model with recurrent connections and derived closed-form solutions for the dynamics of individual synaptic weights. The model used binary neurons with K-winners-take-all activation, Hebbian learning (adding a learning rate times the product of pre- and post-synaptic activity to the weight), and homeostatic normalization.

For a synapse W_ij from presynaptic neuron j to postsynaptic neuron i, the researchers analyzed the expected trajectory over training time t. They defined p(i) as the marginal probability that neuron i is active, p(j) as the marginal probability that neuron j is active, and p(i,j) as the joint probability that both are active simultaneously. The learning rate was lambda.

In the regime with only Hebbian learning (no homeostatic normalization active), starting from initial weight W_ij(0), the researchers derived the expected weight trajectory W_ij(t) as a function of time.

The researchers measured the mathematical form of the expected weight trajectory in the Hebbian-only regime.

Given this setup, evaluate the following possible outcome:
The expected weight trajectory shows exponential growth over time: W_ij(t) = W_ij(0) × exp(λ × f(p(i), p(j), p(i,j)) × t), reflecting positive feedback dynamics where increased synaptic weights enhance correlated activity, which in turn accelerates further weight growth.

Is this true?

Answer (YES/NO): NO